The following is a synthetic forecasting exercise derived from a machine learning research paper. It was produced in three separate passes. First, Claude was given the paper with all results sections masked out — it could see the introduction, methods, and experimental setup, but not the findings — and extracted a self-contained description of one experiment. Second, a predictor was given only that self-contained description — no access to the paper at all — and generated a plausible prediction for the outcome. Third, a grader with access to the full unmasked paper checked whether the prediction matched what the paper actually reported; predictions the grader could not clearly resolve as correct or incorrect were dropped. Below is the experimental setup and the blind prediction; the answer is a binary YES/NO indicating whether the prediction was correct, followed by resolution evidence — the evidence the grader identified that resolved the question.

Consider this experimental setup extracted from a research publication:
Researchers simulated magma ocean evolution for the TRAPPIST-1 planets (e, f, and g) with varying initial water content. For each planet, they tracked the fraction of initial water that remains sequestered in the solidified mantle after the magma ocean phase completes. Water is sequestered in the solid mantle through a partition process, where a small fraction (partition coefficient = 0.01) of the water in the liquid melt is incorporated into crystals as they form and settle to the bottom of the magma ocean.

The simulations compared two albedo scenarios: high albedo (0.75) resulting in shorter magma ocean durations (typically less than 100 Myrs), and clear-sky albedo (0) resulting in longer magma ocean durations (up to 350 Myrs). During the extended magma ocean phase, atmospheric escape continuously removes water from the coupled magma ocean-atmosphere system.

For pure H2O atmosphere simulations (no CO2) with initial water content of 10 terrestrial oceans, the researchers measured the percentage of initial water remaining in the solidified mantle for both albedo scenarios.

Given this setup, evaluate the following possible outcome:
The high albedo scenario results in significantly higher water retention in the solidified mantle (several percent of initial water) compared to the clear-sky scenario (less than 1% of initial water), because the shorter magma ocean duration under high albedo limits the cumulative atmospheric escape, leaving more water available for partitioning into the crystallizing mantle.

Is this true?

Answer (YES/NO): NO